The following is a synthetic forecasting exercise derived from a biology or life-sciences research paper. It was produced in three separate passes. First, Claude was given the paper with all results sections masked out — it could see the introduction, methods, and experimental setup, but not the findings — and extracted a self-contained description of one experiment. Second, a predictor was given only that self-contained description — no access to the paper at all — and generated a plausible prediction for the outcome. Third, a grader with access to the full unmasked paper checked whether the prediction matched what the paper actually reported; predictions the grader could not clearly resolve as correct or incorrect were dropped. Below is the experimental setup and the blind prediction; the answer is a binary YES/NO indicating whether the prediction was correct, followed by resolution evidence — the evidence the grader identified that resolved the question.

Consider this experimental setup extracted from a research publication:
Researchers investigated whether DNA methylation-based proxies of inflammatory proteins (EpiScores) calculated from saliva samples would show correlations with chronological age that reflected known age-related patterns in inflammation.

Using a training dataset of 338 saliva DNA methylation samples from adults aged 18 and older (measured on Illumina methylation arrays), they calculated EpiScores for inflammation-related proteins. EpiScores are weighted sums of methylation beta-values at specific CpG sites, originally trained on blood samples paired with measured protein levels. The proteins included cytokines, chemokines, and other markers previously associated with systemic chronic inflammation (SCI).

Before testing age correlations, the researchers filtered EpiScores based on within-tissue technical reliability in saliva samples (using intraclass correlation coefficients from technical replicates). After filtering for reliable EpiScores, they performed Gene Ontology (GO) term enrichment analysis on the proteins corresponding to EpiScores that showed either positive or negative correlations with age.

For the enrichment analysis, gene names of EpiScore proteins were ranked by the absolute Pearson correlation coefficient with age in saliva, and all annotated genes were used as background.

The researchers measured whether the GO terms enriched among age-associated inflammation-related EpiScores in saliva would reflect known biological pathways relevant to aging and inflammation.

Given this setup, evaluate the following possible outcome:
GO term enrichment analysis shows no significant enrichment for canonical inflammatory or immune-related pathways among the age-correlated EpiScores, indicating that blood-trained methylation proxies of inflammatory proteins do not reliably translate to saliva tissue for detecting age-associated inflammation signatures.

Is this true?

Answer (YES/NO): NO